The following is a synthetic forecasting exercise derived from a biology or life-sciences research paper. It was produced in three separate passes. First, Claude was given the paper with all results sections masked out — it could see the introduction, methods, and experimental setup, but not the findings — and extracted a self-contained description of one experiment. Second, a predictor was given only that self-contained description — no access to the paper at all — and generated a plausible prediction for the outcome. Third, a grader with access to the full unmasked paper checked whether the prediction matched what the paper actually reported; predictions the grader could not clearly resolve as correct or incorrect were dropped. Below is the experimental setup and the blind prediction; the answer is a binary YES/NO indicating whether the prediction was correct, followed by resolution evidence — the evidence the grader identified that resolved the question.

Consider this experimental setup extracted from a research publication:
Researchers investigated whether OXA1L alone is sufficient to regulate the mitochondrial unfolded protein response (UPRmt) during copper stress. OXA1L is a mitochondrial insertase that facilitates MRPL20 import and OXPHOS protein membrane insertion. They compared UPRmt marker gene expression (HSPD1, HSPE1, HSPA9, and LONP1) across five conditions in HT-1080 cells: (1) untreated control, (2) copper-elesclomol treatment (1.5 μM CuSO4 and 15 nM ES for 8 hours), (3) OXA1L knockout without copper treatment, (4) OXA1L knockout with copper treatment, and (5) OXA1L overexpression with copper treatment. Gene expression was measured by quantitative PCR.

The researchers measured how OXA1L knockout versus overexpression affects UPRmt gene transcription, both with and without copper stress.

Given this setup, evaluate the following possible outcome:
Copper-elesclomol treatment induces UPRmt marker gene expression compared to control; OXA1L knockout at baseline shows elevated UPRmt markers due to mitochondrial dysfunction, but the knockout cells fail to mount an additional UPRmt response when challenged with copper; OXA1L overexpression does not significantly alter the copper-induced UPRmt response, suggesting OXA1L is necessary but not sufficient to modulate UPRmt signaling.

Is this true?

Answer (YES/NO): NO